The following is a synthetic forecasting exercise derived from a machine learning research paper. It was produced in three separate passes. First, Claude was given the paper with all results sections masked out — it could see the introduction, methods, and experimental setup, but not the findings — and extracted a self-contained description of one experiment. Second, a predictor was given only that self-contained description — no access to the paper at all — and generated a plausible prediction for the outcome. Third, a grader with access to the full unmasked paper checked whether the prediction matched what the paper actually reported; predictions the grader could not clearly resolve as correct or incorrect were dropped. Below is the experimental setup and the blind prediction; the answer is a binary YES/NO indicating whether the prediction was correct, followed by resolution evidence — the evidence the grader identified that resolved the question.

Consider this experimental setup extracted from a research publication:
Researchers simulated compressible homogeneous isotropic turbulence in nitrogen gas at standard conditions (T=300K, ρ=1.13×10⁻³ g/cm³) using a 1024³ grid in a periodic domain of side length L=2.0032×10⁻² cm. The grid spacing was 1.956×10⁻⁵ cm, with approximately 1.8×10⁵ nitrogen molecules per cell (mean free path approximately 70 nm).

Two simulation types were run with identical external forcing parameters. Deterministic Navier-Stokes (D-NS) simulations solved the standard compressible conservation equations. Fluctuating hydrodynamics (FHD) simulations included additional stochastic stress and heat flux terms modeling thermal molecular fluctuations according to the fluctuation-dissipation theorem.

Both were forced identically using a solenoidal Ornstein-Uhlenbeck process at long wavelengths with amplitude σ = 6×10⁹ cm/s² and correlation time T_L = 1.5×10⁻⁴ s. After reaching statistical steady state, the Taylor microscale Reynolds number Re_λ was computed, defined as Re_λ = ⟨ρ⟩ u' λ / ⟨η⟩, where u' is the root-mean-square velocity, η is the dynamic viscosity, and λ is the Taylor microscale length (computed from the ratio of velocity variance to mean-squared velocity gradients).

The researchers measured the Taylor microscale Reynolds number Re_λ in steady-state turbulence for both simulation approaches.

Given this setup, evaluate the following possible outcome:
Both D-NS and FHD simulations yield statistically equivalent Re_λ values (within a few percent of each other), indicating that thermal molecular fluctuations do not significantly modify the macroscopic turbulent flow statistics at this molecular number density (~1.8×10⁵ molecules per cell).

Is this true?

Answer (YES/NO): NO